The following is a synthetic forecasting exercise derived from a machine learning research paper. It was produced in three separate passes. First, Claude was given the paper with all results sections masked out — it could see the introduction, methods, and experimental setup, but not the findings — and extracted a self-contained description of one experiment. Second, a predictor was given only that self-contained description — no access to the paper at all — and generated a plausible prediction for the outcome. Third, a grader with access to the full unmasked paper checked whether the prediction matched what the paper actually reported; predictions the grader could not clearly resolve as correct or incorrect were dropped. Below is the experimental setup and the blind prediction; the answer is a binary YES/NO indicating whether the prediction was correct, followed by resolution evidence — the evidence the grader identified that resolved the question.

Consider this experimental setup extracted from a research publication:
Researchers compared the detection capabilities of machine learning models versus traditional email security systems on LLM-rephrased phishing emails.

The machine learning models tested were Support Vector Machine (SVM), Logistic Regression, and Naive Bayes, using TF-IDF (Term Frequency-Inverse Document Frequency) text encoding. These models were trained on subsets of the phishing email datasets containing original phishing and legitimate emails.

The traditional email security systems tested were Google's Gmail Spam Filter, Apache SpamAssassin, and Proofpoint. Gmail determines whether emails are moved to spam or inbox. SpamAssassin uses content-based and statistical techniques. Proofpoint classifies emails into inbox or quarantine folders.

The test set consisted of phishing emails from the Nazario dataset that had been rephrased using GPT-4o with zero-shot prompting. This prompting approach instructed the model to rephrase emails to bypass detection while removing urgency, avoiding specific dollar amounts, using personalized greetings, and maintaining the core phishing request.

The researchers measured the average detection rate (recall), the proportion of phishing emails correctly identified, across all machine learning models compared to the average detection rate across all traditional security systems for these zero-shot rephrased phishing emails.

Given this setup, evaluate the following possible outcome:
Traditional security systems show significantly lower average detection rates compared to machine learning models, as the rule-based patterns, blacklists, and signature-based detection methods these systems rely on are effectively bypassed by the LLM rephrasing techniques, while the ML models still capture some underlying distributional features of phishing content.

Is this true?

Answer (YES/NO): NO